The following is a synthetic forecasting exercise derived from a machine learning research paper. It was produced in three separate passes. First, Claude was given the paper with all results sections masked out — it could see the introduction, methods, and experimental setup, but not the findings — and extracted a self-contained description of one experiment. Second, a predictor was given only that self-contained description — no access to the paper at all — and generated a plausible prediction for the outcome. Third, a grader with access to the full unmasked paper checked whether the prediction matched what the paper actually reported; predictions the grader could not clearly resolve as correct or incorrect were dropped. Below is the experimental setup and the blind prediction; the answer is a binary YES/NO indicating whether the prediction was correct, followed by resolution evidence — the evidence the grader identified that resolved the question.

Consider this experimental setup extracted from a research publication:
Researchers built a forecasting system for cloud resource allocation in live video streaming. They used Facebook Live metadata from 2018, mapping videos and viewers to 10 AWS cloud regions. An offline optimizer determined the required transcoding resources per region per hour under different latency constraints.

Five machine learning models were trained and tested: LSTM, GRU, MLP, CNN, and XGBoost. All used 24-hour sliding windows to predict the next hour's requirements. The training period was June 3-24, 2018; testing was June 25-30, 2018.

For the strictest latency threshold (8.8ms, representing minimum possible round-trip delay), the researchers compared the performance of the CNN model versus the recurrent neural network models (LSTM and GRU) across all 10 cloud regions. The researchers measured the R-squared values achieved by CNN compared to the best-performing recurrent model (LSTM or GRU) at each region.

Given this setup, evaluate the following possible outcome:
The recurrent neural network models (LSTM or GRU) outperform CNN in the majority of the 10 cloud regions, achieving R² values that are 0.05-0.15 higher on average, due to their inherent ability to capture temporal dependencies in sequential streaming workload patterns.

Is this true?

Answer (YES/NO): YES